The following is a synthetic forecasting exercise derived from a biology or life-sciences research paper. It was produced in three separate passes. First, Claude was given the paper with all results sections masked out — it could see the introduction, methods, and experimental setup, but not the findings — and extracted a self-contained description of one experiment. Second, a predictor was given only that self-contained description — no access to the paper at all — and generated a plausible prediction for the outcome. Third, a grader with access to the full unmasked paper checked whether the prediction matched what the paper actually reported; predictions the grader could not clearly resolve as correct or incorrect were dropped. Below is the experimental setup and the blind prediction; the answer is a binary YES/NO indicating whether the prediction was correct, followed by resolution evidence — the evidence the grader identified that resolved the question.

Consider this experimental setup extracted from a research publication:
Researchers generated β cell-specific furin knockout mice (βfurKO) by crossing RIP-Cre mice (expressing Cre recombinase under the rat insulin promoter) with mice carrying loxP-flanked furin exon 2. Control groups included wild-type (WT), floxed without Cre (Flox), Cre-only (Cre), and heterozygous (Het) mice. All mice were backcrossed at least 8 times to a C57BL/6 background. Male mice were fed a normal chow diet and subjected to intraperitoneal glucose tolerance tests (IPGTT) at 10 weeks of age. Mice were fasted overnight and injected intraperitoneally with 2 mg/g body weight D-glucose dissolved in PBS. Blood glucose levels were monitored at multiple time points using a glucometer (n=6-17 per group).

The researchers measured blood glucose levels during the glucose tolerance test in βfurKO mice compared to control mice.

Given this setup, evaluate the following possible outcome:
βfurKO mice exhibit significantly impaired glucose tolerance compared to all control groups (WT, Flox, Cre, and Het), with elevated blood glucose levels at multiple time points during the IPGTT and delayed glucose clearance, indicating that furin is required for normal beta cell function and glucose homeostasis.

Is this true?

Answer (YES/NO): YES